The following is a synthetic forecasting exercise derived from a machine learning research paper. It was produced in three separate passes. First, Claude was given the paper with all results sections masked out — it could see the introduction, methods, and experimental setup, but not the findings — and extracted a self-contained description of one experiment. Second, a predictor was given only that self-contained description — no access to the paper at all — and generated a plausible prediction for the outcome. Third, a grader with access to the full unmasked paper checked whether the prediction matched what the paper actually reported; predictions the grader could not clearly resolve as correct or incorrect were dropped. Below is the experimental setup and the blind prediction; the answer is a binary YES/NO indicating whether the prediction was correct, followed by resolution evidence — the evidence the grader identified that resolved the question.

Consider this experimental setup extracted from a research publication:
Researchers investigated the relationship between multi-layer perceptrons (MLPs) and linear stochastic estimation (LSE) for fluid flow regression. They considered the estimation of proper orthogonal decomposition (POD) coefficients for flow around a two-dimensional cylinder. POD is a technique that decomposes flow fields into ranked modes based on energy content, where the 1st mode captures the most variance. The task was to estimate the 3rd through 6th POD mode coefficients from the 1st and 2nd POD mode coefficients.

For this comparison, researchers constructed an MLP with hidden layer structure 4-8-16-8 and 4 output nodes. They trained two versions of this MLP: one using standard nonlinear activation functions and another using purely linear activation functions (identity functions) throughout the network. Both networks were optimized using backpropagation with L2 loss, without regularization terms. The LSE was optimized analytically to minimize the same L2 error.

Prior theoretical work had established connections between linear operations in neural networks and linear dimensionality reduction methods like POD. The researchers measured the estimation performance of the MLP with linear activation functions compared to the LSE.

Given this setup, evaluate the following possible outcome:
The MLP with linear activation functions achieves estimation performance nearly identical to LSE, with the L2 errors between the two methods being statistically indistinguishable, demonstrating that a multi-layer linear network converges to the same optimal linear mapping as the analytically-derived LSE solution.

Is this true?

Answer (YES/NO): YES